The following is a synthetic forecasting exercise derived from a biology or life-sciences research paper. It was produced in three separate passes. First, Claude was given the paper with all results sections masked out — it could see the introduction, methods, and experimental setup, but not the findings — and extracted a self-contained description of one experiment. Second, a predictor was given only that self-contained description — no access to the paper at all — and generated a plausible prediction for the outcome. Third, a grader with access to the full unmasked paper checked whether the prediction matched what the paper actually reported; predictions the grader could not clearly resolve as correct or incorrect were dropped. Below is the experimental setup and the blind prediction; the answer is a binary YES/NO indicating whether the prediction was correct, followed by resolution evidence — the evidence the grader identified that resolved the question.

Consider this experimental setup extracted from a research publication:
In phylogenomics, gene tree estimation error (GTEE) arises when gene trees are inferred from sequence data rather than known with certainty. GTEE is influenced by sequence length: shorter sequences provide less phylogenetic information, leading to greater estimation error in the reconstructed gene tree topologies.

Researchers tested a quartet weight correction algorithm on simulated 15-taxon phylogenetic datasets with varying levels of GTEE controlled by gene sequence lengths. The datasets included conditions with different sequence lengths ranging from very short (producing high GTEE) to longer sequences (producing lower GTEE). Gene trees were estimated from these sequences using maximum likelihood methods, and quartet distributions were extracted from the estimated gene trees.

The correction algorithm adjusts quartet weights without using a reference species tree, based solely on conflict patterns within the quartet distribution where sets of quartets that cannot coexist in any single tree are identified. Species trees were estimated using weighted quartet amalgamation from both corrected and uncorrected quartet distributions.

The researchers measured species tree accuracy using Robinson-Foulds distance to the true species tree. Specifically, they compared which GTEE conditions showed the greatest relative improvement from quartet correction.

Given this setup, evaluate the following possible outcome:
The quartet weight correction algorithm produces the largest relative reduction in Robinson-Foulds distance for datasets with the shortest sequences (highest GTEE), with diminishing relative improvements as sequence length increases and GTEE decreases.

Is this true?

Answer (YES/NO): YES